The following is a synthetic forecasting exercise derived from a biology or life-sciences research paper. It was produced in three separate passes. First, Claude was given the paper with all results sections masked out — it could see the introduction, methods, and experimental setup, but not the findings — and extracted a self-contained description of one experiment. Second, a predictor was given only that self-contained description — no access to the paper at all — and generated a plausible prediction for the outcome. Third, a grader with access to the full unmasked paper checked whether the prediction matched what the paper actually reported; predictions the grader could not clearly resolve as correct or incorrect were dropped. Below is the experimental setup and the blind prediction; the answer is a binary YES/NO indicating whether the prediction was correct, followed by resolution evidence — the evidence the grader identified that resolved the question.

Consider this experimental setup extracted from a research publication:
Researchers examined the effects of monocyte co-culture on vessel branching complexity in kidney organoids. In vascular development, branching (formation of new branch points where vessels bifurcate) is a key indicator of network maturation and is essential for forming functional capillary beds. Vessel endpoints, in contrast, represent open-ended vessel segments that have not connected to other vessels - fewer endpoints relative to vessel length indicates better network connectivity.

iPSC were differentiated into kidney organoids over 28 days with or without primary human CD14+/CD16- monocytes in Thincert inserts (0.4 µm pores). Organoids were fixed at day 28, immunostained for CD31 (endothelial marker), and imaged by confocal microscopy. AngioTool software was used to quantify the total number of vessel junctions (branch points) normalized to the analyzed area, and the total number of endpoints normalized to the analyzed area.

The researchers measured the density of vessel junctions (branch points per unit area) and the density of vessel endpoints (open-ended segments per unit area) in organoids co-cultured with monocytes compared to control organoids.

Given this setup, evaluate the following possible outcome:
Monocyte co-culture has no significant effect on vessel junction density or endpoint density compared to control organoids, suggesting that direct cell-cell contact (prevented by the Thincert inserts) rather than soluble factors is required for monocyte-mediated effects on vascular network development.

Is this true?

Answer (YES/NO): NO